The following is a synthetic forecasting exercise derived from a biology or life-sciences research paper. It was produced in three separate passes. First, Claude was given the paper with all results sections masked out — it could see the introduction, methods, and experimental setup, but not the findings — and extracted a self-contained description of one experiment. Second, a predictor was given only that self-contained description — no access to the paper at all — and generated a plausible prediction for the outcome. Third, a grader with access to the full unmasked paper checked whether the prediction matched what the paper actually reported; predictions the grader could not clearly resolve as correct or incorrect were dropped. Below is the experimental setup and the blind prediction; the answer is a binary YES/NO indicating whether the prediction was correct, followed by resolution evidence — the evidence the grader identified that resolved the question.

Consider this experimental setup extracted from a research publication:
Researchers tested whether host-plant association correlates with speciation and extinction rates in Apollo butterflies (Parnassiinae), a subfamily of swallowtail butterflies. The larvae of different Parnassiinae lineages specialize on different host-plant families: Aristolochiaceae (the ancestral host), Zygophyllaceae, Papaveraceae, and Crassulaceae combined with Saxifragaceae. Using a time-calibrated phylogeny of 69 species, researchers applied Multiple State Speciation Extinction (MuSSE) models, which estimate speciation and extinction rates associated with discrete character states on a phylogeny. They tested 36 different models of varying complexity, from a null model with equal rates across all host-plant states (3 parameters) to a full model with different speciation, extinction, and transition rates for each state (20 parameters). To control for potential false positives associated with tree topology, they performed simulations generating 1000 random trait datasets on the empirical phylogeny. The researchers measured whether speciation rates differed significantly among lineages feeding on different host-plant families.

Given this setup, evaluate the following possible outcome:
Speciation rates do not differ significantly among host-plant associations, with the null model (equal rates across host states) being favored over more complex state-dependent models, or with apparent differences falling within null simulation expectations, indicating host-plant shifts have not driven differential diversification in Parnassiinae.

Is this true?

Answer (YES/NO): NO